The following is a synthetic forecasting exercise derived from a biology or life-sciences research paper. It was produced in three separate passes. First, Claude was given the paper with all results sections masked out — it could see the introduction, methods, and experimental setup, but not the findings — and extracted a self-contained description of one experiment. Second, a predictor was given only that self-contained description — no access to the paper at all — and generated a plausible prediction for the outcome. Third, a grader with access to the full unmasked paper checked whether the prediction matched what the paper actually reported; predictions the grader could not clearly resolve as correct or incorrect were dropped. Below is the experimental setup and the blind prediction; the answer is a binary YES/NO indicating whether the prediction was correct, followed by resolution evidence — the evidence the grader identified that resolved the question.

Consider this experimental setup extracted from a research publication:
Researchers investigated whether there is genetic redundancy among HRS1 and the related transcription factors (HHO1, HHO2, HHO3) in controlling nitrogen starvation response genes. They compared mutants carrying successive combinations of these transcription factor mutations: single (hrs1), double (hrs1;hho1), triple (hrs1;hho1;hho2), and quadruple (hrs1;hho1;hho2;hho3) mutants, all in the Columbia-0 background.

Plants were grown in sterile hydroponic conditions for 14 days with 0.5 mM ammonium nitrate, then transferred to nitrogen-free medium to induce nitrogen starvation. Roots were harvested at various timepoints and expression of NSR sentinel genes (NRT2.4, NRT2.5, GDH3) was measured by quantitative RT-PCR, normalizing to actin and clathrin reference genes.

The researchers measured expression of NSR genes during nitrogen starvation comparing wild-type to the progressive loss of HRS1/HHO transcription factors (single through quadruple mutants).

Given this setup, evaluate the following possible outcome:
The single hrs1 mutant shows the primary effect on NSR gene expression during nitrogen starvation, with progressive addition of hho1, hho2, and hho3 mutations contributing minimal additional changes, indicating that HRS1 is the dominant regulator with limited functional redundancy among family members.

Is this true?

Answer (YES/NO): NO